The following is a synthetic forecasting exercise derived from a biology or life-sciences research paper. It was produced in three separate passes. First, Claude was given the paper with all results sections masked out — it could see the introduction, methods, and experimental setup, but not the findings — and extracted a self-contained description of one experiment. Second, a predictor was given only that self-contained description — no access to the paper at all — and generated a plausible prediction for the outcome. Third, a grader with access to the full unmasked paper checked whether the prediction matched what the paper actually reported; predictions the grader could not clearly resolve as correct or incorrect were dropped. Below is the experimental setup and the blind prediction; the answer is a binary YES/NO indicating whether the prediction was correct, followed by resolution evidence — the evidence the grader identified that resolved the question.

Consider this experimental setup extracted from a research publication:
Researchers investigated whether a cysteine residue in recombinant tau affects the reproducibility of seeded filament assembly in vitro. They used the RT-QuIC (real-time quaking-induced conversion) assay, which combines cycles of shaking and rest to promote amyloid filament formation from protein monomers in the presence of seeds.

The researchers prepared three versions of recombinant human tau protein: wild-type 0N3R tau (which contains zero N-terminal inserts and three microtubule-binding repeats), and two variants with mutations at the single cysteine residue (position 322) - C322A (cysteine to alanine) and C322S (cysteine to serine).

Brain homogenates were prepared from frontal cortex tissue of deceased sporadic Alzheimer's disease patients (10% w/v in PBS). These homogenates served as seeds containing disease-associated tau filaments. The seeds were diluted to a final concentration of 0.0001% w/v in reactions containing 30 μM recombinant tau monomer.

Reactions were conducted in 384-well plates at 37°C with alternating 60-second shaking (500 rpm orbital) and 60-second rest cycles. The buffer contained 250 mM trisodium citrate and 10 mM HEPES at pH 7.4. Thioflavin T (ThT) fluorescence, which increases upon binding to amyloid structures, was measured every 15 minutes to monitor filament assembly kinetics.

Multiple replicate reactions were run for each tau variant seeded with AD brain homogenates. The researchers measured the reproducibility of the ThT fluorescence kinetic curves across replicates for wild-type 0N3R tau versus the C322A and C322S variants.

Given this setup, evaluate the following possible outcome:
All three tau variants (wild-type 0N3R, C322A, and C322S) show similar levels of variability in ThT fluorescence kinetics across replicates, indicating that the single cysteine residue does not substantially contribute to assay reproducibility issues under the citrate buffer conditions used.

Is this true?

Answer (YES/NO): NO